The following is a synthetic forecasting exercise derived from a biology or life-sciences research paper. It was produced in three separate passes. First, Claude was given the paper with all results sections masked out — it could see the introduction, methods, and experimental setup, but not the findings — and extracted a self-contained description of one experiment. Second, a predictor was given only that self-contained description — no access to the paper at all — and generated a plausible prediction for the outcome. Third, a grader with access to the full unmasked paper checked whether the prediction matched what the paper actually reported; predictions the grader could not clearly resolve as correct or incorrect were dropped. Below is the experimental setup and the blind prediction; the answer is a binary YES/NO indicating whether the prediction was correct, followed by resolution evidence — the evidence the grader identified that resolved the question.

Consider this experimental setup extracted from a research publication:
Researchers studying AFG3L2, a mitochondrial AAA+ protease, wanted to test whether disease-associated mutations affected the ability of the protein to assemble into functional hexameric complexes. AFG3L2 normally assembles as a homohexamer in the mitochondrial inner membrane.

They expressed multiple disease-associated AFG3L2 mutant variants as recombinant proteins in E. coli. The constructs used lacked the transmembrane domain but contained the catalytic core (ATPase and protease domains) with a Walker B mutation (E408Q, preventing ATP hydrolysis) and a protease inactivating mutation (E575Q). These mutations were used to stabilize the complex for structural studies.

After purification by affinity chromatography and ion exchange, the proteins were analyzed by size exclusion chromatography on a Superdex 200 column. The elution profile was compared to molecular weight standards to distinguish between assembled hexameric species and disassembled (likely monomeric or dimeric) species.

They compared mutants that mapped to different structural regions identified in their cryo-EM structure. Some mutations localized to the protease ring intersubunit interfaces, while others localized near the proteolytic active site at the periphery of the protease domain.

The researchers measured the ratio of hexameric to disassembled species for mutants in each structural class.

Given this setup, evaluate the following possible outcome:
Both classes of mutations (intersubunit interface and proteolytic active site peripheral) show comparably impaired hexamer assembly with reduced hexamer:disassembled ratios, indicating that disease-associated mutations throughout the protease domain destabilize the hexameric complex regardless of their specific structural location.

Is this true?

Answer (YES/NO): NO